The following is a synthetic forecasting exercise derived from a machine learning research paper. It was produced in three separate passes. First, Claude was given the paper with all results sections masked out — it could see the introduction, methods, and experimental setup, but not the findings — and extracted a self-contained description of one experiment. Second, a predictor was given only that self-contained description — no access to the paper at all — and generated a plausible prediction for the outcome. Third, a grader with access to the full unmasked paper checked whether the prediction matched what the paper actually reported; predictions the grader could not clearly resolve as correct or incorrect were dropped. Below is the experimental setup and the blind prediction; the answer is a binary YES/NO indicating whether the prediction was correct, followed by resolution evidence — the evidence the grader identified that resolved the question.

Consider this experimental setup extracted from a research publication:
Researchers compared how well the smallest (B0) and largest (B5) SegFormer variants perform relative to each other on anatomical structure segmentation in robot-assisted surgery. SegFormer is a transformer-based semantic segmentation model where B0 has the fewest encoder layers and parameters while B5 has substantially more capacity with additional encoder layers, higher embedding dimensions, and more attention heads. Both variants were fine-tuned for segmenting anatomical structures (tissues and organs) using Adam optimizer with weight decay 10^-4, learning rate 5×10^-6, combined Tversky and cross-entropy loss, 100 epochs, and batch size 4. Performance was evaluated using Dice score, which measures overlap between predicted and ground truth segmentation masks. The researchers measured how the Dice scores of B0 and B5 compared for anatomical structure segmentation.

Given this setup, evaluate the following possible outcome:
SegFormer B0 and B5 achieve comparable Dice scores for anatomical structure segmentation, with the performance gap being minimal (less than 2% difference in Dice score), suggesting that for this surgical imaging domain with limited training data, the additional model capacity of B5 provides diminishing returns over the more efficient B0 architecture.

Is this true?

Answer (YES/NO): YES